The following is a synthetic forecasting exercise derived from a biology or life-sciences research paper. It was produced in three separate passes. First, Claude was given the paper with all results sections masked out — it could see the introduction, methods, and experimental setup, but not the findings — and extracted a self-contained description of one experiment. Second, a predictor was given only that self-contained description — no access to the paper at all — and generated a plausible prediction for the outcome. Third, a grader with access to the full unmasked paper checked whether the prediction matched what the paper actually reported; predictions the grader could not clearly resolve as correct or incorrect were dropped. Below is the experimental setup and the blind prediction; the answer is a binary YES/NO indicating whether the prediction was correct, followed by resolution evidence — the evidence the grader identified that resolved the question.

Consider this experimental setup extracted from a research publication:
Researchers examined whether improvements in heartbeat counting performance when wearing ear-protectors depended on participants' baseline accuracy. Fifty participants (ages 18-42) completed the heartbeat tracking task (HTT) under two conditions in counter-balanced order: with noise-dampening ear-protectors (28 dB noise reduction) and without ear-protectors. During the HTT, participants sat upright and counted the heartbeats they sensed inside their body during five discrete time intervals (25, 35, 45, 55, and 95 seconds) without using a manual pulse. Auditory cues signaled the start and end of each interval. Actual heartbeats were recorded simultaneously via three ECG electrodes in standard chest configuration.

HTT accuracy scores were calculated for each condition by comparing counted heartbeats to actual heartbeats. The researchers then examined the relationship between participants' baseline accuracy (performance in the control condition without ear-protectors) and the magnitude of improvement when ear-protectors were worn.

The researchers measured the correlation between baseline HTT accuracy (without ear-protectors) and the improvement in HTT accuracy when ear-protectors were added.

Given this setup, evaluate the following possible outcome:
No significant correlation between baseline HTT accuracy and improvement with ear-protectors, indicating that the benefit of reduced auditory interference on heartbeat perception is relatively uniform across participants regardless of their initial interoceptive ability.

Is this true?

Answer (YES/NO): NO